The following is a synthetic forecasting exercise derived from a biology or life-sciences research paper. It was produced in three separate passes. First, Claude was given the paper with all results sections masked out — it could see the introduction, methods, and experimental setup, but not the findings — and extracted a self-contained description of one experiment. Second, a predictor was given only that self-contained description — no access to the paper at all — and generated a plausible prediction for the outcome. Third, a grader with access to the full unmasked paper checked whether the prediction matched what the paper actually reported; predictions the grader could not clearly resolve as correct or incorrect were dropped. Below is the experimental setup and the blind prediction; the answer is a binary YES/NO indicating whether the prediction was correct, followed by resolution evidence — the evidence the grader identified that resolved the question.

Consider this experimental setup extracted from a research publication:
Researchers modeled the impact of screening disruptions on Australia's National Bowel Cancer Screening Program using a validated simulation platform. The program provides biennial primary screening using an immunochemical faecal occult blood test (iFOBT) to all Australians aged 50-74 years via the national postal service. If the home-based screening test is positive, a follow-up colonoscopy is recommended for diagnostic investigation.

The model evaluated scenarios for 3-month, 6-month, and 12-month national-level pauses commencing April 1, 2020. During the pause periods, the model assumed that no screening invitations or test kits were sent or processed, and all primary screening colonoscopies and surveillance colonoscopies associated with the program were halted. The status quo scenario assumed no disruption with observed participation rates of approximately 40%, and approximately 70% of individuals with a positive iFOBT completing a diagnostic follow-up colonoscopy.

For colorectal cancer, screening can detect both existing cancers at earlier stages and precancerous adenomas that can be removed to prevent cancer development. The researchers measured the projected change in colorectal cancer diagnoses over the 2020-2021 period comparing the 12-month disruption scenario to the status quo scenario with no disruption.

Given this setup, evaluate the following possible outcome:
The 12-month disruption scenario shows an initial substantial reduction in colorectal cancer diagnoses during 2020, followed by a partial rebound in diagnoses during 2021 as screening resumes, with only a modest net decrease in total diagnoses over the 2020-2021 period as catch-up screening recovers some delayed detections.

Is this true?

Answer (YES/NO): NO